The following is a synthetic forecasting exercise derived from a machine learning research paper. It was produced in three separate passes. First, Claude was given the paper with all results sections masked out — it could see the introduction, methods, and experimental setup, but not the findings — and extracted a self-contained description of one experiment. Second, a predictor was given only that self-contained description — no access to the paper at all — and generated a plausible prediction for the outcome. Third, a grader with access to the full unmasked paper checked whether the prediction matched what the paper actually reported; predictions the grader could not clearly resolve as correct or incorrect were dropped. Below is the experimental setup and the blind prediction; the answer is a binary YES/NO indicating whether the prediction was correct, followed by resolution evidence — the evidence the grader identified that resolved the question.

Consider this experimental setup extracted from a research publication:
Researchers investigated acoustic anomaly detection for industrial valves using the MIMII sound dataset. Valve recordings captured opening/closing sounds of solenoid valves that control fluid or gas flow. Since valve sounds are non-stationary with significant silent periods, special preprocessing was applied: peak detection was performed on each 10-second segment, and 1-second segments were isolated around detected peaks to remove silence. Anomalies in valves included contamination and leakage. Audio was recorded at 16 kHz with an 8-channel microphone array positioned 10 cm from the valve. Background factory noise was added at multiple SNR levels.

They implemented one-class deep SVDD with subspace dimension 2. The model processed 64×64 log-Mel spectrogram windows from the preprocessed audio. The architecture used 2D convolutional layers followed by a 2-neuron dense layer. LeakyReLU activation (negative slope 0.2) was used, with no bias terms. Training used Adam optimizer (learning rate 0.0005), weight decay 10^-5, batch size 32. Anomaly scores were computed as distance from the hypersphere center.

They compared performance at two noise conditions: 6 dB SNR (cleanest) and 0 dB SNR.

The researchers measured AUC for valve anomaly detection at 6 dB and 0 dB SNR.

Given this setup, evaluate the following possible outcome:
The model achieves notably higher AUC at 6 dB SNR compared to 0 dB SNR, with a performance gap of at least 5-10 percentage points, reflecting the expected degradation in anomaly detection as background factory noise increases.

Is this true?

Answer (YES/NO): NO